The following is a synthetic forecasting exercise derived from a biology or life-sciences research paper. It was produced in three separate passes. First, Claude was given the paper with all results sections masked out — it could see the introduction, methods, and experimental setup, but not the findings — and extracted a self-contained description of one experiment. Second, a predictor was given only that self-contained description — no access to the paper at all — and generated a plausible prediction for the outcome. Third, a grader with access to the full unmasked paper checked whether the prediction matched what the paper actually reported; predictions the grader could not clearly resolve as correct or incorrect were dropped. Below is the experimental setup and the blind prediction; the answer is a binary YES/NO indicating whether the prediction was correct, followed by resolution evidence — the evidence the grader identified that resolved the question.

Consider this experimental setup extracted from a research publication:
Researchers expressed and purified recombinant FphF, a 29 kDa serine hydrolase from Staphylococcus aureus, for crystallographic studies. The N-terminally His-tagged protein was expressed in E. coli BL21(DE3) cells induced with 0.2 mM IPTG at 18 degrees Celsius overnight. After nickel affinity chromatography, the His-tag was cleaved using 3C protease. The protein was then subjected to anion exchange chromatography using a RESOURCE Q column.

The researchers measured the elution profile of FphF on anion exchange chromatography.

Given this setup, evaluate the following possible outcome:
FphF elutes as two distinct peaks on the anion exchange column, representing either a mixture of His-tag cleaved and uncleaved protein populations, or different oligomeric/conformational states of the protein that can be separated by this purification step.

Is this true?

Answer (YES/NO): YES